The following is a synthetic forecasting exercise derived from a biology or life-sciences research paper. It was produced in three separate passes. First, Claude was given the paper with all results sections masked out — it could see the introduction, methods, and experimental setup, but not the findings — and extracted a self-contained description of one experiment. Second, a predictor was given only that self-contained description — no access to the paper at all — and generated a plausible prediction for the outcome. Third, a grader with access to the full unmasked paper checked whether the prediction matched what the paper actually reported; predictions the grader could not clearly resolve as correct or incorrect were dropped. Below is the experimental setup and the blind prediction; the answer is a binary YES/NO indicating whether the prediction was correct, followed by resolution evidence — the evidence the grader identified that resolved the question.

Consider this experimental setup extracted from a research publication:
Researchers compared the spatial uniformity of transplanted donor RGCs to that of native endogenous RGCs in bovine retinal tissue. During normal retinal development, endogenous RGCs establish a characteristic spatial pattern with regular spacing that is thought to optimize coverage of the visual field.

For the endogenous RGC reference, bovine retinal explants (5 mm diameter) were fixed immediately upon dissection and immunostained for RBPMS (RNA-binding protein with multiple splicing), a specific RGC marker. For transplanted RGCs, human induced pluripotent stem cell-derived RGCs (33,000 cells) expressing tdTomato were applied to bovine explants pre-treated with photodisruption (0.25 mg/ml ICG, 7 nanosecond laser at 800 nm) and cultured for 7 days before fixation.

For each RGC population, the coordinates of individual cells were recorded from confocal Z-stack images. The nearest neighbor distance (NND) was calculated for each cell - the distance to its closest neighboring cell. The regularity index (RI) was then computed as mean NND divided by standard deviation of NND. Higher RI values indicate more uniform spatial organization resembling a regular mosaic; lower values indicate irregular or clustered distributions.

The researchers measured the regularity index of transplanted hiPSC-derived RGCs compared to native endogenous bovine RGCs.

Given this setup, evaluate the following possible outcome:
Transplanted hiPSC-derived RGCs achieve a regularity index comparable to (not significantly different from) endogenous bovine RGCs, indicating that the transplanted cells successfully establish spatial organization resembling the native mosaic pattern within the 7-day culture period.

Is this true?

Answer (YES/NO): NO